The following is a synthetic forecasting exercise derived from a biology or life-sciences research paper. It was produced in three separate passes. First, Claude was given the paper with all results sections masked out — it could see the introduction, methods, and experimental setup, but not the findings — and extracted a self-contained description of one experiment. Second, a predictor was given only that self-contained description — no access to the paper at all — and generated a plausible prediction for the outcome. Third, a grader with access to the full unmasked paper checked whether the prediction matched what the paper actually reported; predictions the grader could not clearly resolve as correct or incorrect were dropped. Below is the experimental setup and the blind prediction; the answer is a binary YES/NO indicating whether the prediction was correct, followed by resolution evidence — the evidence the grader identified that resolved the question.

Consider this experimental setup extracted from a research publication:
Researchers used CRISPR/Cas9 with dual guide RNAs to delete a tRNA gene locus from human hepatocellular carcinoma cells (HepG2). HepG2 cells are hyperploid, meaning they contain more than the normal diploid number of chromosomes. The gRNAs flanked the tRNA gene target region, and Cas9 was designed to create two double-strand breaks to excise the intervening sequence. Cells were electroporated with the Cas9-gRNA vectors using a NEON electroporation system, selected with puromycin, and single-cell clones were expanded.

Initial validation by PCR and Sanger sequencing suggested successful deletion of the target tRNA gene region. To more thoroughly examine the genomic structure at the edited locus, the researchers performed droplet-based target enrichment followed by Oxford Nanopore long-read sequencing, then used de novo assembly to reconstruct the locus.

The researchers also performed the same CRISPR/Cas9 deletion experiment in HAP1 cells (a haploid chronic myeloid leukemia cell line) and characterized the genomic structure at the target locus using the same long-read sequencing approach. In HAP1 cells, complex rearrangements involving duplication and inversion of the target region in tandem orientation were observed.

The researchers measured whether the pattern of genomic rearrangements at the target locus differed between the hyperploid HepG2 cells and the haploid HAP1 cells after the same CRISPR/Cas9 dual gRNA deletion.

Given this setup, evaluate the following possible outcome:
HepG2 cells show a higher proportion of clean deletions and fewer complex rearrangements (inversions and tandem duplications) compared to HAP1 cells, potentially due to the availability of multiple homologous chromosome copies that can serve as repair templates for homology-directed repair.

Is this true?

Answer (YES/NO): NO